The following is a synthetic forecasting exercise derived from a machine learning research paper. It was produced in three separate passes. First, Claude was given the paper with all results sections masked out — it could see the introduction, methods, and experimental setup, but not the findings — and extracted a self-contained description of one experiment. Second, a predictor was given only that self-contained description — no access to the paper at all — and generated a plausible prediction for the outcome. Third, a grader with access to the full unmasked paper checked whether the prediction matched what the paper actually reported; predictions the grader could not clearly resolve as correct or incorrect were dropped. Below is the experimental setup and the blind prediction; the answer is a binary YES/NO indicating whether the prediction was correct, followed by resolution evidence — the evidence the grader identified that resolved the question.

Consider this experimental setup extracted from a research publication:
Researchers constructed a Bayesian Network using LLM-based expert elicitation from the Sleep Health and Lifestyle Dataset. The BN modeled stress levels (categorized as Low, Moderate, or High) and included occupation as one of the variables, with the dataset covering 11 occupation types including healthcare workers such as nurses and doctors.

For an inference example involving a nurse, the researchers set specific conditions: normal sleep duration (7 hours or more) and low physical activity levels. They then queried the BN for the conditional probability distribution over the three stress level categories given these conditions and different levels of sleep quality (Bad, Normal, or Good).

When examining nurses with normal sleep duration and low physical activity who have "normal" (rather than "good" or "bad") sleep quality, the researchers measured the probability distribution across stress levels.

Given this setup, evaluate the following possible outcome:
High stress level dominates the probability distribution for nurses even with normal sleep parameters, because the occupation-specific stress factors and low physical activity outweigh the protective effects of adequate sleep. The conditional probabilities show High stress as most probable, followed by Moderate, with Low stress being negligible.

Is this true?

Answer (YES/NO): NO